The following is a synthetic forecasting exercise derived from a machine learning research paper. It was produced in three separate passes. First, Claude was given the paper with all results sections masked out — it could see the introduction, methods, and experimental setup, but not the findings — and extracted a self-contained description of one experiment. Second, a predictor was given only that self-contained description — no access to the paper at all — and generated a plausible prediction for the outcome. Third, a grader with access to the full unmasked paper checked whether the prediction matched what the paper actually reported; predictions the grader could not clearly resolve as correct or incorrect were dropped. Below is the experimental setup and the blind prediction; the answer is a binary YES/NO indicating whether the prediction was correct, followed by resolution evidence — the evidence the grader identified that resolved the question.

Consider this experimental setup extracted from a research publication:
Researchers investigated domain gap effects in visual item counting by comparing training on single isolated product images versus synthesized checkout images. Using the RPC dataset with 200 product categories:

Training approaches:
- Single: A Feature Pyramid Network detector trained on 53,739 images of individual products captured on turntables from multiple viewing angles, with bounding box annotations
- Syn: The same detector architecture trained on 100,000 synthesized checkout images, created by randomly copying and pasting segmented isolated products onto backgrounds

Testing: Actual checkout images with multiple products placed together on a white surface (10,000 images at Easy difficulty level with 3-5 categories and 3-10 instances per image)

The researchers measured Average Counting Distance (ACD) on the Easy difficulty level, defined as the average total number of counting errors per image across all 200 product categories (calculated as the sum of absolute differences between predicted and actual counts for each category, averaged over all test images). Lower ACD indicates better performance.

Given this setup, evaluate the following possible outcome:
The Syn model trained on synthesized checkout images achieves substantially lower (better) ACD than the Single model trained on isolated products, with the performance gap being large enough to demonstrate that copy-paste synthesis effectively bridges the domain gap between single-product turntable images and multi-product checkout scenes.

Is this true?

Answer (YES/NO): NO